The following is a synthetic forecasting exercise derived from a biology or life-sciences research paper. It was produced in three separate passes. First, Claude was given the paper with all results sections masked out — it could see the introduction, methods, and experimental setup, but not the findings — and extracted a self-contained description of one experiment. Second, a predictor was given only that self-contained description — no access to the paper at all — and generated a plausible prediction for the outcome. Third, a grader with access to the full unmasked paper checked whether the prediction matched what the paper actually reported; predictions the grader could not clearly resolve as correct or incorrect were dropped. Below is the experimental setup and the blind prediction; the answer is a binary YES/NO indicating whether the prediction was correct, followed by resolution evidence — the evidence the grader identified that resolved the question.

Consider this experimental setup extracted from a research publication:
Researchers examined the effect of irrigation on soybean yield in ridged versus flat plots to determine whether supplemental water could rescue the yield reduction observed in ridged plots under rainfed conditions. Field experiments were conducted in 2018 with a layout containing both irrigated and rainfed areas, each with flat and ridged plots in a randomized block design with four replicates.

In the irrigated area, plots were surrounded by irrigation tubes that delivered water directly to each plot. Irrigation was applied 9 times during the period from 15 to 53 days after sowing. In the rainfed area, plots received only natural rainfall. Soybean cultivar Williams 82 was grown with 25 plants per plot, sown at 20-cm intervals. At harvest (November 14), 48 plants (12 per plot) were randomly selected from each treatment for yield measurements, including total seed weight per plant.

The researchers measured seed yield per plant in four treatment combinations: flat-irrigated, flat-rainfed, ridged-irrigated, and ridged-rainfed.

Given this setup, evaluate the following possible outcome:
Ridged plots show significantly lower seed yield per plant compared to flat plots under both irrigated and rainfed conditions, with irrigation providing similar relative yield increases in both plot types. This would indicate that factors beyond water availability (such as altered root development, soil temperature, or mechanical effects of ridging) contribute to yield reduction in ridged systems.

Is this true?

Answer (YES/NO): NO